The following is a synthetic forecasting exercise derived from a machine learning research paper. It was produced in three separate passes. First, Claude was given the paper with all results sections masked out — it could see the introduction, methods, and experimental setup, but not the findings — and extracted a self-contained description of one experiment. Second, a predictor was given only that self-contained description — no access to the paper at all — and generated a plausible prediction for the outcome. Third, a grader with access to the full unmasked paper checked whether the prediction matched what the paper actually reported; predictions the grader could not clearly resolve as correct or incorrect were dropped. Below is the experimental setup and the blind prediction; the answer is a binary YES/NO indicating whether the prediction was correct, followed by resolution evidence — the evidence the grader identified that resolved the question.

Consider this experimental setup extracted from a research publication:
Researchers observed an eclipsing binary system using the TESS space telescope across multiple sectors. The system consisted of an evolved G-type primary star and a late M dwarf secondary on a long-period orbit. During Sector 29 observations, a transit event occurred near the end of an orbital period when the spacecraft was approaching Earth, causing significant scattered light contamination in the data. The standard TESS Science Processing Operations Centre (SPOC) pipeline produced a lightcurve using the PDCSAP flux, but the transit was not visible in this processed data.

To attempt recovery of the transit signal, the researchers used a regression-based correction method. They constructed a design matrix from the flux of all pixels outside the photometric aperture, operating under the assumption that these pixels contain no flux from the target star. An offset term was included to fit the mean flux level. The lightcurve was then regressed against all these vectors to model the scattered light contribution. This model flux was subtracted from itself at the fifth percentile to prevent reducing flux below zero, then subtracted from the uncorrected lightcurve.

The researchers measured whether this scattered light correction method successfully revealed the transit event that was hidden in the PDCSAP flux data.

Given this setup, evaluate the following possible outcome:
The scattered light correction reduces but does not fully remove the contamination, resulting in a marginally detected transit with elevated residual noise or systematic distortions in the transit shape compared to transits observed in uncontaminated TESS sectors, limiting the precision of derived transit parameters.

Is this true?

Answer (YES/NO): NO